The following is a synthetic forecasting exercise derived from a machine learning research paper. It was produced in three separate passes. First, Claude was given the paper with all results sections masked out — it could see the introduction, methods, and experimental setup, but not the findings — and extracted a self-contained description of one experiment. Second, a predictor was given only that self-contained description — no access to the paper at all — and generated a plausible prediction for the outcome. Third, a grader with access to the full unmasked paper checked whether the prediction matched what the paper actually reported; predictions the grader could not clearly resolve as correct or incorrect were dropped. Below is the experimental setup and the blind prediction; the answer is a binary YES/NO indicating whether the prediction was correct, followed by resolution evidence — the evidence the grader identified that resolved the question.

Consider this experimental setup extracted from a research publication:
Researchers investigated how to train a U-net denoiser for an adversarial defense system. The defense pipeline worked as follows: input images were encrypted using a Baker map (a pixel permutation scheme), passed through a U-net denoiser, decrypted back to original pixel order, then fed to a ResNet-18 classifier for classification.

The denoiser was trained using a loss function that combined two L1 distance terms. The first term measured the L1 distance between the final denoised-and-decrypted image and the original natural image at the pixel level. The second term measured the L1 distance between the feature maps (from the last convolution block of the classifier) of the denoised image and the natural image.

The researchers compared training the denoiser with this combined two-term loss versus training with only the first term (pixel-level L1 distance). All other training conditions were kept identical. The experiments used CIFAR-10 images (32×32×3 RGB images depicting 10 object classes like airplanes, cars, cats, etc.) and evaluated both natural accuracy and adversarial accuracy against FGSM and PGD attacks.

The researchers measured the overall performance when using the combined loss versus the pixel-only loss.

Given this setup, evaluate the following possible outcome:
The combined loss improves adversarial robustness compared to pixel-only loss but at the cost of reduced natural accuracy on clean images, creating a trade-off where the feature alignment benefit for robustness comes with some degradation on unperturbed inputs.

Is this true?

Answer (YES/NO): NO